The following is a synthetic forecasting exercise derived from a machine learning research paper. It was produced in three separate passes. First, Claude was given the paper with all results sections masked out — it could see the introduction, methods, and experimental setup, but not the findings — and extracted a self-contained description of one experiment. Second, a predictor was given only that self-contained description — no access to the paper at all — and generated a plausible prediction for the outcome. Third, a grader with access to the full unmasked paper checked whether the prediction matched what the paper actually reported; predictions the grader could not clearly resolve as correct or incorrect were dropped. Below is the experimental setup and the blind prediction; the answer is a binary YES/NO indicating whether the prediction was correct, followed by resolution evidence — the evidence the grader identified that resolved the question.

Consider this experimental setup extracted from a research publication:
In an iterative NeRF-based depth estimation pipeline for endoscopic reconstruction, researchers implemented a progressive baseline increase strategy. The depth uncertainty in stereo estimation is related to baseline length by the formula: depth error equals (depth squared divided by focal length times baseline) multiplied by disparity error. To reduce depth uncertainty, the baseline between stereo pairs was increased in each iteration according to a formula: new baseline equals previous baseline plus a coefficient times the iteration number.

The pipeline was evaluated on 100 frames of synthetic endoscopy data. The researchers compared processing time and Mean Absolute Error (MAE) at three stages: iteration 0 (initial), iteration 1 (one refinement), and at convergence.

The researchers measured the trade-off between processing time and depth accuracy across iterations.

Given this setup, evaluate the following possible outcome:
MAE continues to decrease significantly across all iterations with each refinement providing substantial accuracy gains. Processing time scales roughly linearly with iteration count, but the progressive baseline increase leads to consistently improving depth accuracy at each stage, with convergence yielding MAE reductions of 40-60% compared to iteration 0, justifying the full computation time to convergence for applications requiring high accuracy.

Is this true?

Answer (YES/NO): NO